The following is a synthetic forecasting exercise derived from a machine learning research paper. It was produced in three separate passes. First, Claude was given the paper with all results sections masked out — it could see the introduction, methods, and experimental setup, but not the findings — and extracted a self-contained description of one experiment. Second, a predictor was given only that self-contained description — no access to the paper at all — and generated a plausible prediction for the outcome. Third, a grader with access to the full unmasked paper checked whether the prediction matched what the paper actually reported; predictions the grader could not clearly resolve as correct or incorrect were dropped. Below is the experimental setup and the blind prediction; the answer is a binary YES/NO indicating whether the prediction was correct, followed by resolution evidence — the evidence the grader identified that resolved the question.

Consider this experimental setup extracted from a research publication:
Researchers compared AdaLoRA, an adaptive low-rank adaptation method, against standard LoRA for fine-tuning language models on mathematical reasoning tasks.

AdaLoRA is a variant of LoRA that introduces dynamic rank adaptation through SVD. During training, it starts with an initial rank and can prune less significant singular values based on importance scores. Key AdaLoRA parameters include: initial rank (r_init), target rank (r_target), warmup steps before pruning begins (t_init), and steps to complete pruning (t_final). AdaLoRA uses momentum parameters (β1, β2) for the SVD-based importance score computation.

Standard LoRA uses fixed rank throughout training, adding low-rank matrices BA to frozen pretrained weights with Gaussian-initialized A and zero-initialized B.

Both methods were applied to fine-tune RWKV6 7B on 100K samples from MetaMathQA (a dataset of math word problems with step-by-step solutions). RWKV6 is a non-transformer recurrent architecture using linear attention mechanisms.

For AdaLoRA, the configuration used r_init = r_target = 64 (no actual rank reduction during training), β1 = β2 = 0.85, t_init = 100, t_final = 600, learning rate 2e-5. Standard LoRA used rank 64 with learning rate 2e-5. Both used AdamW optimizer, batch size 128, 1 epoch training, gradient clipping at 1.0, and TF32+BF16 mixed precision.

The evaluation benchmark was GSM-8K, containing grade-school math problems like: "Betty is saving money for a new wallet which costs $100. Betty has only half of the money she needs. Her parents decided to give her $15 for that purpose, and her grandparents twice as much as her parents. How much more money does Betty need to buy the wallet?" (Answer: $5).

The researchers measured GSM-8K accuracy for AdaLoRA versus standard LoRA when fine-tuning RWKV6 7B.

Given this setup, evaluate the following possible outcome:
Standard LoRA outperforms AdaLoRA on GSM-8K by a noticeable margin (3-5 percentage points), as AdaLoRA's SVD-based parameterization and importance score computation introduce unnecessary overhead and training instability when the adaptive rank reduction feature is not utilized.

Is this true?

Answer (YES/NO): NO